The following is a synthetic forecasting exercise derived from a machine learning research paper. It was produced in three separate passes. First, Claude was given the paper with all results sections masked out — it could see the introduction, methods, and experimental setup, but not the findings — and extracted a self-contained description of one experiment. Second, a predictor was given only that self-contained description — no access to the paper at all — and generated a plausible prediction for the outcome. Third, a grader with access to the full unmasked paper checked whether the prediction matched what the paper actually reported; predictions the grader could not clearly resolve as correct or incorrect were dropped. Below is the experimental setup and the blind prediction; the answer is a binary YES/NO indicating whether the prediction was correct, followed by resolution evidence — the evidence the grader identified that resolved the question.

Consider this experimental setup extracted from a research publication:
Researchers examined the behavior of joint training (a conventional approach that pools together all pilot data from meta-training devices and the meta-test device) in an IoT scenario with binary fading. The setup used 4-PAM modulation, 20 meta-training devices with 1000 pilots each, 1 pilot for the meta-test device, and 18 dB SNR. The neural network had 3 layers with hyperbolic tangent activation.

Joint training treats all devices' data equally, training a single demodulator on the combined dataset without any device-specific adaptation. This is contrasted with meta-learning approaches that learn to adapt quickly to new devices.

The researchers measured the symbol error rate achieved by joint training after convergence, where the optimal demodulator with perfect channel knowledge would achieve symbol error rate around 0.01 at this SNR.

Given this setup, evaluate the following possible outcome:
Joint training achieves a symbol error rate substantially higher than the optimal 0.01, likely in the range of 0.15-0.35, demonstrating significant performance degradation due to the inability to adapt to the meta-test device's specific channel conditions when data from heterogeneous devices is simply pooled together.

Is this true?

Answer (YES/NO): NO